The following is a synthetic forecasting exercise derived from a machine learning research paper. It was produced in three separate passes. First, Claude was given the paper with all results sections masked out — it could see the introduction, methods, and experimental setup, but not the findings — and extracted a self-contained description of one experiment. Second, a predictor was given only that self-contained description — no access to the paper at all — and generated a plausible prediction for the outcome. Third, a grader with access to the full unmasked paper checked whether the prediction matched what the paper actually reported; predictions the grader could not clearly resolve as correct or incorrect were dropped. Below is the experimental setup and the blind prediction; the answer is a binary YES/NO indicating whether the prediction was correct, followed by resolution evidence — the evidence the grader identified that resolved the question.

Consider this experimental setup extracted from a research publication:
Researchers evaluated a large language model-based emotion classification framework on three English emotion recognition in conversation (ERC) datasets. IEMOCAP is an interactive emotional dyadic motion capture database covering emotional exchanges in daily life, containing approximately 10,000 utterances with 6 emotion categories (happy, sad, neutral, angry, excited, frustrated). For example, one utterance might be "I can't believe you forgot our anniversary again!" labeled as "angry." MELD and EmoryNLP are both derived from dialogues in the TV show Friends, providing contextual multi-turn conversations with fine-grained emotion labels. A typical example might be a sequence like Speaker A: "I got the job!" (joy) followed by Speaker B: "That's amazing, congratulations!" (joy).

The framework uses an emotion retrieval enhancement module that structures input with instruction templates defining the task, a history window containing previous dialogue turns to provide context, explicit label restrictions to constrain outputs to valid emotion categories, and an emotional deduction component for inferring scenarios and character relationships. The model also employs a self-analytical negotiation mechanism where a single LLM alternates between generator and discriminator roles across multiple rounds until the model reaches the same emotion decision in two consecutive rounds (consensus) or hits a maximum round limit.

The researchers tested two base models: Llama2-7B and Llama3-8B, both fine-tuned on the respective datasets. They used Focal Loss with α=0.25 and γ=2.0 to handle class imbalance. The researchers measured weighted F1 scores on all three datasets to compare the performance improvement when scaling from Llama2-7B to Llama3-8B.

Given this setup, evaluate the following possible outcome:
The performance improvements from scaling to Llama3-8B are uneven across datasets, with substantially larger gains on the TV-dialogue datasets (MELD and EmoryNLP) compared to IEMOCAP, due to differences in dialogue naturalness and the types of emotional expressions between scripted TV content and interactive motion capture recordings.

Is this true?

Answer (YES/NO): YES